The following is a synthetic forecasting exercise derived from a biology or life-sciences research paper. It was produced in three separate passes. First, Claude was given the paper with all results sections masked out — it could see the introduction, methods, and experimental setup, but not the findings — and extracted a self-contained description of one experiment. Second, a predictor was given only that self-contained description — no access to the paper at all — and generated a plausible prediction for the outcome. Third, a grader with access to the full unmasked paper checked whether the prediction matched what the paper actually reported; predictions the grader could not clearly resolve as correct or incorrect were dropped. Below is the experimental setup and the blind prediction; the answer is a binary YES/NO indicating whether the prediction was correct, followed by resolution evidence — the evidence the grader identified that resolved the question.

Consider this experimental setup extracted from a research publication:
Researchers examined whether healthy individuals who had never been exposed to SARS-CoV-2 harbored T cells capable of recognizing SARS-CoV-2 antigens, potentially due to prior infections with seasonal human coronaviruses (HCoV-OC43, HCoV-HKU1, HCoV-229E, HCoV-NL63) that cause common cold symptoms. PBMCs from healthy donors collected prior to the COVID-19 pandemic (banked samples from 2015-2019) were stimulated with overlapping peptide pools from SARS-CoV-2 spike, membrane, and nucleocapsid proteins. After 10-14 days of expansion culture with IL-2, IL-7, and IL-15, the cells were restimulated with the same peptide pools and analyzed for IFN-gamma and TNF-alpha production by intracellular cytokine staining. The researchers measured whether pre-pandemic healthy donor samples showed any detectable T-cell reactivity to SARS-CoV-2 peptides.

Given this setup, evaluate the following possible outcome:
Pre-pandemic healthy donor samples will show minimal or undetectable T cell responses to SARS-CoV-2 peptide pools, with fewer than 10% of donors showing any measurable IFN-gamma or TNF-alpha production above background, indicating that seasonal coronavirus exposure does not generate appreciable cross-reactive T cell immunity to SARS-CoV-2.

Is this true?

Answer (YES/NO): NO